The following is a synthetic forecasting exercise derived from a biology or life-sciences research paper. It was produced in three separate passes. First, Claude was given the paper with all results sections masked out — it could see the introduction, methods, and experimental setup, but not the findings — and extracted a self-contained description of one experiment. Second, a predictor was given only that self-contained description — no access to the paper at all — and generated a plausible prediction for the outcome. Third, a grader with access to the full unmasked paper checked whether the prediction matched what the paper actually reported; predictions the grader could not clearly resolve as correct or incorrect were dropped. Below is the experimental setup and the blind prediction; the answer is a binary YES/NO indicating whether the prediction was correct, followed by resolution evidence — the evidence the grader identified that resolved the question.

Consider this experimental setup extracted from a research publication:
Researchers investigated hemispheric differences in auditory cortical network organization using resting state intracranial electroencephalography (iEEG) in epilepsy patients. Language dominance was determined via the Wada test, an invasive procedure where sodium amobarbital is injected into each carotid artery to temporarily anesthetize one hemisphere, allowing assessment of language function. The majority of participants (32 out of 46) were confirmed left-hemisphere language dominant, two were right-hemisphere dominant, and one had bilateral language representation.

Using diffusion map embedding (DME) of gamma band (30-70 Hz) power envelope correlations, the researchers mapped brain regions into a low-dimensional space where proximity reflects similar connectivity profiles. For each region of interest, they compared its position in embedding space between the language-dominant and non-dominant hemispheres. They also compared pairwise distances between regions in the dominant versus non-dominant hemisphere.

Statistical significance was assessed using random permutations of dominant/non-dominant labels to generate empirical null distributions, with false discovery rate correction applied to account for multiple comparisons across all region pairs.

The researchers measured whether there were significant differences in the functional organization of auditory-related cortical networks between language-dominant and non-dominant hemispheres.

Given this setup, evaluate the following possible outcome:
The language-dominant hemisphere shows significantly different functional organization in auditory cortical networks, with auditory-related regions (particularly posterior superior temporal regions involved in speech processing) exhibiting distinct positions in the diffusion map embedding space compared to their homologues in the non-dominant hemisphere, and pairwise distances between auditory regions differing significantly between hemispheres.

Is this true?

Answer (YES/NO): NO